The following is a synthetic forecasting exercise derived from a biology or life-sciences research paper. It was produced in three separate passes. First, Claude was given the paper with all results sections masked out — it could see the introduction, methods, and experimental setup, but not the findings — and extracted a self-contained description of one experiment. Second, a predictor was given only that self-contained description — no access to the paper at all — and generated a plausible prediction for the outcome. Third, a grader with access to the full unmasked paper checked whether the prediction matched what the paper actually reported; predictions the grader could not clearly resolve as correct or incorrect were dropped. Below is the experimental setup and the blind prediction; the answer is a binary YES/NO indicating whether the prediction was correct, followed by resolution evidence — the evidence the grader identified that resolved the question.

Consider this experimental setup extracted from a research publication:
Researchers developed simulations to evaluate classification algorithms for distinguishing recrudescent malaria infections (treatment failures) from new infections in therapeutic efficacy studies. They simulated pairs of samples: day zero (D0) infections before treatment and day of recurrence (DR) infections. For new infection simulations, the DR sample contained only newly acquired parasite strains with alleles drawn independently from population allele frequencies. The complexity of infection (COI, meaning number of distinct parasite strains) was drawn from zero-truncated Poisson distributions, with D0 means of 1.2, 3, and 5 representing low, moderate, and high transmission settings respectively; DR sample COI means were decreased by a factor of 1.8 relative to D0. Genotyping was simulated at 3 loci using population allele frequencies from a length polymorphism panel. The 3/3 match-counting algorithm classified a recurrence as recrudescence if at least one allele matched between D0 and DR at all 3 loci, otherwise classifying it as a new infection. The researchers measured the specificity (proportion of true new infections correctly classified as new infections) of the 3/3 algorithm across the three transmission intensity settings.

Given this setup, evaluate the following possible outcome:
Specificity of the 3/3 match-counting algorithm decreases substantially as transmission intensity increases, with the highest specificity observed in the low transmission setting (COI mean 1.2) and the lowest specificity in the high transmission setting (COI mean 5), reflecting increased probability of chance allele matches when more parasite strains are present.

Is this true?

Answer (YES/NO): NO